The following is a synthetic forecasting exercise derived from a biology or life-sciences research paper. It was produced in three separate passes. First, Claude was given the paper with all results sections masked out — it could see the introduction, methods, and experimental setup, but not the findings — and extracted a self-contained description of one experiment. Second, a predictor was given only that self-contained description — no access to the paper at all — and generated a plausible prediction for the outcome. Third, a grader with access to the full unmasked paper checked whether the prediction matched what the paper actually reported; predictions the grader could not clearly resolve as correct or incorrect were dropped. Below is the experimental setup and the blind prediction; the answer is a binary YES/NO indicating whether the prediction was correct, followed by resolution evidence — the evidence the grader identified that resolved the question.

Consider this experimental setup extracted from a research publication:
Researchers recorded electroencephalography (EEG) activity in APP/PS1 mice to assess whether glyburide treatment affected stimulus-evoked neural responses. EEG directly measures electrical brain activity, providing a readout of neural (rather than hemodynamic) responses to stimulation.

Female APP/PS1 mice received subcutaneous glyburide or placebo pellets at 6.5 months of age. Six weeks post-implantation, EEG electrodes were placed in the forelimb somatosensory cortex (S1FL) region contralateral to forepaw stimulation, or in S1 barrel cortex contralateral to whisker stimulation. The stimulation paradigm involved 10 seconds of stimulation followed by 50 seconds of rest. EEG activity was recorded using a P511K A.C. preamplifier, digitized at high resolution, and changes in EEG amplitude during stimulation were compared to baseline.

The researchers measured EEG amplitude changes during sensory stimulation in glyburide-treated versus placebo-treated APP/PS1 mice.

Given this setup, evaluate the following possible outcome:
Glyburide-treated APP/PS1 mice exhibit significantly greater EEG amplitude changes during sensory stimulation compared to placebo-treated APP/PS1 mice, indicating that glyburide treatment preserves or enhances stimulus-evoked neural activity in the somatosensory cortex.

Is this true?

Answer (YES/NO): NO